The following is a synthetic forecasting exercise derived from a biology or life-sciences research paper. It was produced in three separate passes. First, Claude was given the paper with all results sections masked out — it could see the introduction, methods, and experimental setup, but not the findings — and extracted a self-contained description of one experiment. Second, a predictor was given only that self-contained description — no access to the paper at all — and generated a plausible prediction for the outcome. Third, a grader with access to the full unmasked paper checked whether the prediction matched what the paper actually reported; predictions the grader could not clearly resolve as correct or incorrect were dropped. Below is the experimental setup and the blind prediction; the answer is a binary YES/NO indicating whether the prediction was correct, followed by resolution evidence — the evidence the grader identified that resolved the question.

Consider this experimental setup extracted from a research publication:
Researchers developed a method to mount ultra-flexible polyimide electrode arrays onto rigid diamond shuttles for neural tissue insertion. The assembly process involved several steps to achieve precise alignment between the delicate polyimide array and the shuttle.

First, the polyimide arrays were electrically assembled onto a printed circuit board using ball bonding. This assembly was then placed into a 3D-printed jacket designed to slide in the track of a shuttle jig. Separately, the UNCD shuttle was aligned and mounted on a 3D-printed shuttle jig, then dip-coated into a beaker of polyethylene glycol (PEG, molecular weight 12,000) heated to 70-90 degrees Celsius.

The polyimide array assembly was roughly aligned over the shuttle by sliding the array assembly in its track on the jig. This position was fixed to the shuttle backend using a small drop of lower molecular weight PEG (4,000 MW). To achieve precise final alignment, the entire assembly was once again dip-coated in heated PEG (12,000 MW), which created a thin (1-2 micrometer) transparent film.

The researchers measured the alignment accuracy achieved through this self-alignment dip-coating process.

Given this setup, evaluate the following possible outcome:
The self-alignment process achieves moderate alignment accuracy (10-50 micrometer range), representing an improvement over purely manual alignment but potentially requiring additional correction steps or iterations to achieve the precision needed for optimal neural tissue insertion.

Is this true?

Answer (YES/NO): NO